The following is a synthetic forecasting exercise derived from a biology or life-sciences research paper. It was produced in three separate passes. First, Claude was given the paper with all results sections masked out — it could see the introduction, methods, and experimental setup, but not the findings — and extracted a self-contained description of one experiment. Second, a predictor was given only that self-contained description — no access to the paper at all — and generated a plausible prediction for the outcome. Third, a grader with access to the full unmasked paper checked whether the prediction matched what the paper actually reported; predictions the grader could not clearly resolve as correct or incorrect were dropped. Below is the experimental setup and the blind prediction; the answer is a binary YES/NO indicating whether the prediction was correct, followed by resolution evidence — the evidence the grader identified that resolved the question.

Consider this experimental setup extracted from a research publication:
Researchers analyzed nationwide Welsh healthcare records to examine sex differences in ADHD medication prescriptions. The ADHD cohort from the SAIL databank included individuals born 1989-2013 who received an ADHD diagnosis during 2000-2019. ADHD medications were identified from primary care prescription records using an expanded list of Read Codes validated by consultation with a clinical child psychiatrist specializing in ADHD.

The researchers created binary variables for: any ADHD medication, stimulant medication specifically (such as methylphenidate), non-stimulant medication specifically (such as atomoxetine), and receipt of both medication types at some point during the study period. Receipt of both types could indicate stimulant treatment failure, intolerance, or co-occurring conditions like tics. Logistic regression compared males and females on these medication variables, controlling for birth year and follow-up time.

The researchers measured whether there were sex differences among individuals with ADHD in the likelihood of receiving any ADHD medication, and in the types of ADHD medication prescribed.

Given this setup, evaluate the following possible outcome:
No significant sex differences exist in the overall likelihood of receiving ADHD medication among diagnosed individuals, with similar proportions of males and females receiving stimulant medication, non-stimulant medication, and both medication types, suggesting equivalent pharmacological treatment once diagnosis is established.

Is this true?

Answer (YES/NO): NO